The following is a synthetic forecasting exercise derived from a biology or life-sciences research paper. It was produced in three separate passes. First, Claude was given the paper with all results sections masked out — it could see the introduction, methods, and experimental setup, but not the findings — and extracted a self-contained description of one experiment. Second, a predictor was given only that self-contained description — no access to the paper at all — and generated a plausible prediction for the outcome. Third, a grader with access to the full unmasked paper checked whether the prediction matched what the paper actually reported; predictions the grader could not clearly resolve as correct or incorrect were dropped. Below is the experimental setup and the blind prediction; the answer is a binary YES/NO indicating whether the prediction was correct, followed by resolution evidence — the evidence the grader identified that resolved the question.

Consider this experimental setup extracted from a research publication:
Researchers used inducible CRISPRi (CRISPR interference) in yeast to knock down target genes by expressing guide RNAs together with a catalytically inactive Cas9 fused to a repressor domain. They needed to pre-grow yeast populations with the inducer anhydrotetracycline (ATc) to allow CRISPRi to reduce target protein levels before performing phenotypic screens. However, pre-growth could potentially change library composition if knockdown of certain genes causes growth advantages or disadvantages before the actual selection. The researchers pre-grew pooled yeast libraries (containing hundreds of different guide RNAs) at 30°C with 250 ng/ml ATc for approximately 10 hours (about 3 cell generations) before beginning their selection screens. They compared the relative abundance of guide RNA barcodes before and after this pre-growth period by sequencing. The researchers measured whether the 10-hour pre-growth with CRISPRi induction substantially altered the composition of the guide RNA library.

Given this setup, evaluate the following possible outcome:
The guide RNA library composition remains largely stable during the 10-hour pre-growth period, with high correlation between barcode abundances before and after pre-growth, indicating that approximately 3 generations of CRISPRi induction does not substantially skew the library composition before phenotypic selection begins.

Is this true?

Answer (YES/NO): YES